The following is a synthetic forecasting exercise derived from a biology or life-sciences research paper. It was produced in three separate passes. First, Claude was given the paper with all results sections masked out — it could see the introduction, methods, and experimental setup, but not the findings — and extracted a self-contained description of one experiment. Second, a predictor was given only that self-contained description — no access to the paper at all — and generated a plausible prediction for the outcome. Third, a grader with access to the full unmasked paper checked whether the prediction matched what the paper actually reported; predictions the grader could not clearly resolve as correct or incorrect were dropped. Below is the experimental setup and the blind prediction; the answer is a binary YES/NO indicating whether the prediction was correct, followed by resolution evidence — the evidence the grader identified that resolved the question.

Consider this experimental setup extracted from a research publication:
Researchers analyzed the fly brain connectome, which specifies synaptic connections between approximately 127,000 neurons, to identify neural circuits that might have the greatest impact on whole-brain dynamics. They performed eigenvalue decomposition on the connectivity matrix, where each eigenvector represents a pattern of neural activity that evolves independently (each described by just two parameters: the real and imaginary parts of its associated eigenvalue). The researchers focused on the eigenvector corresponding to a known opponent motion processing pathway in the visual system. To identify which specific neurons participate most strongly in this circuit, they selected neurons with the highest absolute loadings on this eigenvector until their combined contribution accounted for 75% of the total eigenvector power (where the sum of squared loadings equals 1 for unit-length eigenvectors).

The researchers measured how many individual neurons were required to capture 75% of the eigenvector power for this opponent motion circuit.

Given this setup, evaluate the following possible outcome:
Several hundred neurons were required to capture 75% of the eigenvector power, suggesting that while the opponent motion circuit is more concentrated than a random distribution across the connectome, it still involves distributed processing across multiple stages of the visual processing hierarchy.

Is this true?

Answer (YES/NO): NO